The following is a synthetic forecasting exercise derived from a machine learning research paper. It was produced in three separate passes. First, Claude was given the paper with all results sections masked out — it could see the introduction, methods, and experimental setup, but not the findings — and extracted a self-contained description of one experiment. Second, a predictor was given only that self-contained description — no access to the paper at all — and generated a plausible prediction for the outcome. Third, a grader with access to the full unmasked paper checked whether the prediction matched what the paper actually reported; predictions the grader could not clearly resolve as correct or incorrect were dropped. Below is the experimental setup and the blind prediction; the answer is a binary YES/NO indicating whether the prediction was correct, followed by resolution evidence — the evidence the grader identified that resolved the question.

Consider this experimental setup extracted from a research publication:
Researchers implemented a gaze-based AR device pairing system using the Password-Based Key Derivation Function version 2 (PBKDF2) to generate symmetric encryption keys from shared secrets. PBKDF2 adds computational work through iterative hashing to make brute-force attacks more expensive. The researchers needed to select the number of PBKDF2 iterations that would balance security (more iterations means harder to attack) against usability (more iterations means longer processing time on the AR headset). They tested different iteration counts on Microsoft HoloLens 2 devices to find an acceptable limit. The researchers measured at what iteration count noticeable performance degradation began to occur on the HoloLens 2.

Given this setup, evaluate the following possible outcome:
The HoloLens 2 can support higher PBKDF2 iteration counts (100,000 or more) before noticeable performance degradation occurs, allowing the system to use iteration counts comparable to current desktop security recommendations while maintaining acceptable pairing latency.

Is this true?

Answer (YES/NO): NO